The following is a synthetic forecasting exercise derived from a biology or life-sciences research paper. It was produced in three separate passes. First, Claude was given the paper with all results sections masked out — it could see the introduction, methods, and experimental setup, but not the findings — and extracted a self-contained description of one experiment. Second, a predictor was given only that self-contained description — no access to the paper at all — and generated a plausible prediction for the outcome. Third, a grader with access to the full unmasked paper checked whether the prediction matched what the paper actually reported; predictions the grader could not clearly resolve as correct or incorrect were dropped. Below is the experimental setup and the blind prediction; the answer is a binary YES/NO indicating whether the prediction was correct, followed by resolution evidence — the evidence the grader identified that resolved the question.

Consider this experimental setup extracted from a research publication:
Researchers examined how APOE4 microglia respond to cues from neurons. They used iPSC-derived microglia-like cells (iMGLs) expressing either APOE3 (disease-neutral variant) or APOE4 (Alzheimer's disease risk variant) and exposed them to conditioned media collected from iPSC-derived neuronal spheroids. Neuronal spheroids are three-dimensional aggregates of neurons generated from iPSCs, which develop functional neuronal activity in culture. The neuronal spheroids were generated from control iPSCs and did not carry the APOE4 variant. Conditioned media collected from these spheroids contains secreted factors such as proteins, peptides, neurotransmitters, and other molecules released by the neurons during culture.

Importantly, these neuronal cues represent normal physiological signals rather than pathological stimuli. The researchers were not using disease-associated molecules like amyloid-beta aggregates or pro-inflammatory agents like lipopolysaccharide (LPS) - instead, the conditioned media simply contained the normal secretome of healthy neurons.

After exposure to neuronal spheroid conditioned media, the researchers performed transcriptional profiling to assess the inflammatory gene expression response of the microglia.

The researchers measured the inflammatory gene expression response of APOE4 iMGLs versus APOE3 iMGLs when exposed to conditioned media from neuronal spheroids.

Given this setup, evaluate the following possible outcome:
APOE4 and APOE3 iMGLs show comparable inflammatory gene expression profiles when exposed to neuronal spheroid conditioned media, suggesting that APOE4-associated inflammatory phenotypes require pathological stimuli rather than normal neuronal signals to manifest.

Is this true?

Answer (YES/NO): NO